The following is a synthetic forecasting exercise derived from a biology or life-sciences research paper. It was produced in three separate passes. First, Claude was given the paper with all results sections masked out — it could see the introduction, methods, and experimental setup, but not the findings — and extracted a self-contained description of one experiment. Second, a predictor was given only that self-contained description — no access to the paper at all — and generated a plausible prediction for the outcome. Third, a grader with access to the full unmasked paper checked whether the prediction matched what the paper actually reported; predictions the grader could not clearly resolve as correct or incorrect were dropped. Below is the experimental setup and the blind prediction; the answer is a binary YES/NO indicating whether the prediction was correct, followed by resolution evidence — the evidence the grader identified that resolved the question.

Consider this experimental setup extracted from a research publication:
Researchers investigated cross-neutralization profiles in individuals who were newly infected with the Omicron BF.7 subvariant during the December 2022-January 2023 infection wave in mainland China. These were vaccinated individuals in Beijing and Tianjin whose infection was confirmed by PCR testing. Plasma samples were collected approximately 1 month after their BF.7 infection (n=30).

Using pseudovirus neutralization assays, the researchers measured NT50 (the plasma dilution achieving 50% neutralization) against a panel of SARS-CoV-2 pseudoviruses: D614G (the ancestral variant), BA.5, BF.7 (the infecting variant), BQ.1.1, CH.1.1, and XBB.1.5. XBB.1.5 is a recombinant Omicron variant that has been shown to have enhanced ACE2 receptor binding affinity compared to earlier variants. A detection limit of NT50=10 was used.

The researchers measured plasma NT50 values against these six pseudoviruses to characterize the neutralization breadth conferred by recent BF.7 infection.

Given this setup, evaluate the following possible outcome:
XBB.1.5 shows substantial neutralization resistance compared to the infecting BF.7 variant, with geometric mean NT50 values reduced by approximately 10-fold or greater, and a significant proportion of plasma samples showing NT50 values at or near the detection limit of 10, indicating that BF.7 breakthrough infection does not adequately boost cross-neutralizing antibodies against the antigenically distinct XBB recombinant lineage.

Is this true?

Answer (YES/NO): NO